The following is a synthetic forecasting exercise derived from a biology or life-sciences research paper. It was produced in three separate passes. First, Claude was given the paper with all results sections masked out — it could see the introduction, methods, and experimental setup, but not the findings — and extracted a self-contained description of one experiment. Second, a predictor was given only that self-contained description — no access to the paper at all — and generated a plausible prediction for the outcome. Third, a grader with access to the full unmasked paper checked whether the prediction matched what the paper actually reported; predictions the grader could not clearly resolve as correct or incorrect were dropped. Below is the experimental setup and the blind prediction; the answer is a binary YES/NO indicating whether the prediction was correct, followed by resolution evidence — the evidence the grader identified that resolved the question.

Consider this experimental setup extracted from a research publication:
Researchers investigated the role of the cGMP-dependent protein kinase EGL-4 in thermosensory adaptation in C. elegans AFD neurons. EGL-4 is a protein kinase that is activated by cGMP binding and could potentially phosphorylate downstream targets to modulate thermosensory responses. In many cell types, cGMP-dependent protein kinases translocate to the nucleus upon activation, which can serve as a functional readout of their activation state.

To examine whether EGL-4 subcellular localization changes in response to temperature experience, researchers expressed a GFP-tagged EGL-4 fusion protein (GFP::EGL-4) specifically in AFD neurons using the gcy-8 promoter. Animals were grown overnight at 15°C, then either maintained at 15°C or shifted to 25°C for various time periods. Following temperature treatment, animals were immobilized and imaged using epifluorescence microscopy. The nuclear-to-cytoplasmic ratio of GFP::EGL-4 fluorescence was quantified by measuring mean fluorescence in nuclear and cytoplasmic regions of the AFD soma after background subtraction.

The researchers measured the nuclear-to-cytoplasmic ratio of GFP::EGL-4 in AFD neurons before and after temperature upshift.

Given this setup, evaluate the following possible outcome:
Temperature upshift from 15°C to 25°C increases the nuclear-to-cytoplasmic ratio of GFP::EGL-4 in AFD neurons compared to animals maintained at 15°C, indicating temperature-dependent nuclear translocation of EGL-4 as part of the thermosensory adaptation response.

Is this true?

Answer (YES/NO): NO